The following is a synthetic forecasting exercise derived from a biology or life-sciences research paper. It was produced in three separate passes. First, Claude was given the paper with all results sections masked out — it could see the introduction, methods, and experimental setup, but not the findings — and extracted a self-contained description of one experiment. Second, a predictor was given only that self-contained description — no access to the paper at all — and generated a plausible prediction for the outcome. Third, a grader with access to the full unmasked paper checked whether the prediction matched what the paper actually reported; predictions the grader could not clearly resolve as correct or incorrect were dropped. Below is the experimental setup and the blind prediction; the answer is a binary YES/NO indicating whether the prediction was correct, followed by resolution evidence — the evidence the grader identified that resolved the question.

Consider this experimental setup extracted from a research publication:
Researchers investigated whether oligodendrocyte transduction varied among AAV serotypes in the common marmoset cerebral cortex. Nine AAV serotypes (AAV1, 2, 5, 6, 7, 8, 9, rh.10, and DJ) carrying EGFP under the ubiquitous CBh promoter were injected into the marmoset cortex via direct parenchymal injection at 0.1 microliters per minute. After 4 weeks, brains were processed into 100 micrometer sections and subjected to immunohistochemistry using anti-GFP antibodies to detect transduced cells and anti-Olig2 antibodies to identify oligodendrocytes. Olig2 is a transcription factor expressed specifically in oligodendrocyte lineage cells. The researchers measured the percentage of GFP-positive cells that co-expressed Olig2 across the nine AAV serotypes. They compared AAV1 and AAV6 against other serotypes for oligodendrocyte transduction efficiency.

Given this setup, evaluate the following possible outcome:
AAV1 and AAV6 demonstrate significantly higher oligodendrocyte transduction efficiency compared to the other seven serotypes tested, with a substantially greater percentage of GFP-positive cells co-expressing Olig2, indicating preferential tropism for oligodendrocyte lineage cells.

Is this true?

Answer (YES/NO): NO